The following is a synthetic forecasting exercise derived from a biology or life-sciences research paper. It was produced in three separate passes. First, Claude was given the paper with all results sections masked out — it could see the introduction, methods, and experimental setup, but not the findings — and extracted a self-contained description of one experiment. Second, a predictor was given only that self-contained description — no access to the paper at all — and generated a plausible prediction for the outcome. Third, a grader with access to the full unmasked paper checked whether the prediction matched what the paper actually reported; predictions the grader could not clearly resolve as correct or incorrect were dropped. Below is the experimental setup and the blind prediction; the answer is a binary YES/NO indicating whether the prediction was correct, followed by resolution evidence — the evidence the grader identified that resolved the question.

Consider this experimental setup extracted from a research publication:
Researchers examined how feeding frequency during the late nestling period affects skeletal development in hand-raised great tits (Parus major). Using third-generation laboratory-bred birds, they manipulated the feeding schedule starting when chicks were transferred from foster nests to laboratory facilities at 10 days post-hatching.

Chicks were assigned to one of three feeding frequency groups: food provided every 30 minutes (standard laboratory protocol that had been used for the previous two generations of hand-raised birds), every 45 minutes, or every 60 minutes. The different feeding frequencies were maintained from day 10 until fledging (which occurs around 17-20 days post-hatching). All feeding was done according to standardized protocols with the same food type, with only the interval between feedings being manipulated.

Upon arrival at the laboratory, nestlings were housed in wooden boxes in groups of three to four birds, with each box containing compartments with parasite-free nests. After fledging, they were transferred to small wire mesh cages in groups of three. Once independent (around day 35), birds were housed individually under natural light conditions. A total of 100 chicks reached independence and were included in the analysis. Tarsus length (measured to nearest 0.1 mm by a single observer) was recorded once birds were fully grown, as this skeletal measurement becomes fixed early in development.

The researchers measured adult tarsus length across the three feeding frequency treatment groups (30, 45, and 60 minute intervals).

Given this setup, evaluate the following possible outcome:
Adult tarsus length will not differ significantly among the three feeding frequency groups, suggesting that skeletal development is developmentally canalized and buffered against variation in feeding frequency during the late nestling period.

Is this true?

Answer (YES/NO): NO